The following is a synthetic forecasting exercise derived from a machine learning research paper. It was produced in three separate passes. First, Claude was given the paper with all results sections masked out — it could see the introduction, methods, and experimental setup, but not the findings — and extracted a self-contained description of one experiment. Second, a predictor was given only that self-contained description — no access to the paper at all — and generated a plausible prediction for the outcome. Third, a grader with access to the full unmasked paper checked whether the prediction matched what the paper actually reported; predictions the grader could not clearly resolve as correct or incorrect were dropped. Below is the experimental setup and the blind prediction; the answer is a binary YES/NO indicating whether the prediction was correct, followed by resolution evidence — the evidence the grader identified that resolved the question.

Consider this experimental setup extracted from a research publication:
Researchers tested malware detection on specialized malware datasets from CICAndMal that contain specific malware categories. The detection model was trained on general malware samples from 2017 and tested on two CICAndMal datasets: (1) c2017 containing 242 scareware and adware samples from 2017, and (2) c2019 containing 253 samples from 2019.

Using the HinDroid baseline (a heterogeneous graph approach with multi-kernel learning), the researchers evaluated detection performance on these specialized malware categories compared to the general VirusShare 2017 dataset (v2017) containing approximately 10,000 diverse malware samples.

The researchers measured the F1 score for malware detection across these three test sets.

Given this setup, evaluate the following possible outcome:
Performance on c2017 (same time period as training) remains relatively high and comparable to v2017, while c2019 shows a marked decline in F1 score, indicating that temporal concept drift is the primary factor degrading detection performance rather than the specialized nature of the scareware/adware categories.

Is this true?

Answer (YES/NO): NO